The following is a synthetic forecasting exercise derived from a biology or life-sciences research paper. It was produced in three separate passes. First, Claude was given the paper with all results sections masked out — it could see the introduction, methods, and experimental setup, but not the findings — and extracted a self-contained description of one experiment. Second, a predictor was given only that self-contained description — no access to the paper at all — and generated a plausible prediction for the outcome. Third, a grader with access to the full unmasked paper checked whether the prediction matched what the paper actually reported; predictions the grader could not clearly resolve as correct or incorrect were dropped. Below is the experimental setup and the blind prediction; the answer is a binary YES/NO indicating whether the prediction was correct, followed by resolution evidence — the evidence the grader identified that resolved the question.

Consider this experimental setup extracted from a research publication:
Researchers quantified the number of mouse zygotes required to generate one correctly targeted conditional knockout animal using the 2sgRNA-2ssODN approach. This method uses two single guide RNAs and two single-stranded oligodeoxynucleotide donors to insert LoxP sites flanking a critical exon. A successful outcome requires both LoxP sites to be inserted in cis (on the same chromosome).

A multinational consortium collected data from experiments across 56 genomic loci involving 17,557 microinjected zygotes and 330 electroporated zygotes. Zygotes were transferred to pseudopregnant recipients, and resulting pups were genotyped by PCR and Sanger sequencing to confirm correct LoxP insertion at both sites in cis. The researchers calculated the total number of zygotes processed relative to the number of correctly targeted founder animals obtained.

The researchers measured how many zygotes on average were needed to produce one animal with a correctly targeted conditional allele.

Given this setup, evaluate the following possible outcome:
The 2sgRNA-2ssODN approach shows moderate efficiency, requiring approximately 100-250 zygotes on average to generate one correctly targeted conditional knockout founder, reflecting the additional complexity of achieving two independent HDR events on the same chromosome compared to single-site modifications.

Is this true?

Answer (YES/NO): NO